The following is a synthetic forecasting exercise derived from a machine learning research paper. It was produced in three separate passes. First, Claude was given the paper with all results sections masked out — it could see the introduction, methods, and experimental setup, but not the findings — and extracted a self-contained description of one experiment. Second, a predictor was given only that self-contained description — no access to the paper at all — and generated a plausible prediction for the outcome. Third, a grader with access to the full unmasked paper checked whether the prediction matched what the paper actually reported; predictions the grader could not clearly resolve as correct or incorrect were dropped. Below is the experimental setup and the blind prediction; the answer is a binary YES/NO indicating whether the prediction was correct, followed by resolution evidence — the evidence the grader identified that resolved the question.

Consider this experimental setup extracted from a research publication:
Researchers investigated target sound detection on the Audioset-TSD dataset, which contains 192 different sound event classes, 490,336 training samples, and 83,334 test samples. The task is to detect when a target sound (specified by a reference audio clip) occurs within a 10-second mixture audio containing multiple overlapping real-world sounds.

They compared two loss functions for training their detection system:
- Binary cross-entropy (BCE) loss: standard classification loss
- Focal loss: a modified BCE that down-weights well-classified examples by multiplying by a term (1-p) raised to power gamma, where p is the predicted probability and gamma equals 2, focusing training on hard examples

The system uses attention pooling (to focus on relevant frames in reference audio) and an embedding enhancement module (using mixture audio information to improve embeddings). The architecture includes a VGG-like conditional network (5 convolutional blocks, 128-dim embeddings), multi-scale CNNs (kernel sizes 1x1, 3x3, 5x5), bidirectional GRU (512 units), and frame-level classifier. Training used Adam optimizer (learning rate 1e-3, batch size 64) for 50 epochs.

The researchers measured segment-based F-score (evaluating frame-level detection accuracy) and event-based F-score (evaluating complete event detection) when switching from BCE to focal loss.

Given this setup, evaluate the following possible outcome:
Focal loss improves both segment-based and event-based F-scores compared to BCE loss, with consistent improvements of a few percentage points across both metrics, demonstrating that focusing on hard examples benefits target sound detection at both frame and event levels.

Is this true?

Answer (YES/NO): NO